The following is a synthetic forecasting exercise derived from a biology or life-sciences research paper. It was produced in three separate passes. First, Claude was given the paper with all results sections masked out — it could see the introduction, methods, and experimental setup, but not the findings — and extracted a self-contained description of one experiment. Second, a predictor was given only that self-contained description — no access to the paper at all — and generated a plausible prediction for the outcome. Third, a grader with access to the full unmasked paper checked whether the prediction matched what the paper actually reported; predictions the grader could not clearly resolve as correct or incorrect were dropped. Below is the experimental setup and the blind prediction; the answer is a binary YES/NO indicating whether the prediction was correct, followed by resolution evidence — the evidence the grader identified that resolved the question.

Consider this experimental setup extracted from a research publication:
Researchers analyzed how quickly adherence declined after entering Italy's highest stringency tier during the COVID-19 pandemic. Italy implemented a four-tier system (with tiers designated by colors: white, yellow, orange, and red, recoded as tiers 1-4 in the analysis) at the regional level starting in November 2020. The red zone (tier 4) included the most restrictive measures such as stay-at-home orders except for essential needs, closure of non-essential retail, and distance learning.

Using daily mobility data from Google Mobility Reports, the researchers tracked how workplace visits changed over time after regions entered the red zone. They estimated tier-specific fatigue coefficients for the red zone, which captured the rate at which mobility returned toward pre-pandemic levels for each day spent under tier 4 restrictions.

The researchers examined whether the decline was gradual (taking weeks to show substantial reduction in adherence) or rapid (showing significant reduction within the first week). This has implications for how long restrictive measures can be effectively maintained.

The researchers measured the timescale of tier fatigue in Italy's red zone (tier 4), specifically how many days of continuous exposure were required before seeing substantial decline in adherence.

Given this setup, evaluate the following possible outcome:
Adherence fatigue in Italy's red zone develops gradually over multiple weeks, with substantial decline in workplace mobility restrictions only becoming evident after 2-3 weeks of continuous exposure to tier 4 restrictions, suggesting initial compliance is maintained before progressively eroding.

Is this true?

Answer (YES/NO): NO